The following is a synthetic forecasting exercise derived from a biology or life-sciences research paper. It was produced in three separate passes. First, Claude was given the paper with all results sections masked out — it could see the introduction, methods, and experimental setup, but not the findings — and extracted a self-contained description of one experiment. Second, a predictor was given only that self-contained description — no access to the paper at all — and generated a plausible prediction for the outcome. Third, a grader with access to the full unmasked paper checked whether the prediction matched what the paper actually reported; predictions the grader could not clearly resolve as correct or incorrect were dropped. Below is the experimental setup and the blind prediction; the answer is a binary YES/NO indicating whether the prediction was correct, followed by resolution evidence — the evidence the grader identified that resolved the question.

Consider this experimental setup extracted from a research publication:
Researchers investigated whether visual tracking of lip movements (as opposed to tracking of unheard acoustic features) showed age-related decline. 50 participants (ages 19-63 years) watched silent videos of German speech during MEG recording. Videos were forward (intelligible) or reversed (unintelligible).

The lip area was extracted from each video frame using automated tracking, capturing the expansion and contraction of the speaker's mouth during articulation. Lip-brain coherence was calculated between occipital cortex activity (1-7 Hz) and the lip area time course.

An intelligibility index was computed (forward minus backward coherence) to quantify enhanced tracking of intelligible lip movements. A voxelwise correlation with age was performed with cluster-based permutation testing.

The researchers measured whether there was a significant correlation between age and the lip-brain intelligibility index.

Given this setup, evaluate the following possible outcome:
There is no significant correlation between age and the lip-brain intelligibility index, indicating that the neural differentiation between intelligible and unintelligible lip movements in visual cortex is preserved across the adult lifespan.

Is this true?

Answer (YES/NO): YES